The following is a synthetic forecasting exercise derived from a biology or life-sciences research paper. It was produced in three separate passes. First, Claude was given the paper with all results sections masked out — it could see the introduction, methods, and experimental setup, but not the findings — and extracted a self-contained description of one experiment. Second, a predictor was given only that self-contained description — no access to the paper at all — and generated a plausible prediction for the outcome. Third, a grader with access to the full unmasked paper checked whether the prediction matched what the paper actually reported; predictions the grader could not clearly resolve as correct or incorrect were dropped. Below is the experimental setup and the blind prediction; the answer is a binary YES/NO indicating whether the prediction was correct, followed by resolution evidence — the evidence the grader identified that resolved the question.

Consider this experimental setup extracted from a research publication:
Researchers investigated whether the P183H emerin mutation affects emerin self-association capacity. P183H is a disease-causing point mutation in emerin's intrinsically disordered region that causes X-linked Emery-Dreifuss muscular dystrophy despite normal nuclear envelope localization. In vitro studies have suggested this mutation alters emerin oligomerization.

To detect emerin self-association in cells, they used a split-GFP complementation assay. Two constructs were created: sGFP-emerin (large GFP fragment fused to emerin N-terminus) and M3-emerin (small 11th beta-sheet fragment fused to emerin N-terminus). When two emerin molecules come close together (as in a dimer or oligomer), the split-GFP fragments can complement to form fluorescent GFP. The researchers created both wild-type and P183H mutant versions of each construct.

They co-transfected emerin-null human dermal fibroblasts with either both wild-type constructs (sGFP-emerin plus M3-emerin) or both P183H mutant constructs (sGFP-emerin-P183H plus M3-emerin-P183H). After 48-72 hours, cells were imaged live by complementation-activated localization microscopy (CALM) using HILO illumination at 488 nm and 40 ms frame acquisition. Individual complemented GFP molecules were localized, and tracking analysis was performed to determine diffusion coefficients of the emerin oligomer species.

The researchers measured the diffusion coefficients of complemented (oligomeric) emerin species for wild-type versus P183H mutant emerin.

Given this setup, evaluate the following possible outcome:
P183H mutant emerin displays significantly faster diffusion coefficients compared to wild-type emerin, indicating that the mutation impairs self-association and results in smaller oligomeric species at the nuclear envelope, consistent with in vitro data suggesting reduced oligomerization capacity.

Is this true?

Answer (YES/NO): NO